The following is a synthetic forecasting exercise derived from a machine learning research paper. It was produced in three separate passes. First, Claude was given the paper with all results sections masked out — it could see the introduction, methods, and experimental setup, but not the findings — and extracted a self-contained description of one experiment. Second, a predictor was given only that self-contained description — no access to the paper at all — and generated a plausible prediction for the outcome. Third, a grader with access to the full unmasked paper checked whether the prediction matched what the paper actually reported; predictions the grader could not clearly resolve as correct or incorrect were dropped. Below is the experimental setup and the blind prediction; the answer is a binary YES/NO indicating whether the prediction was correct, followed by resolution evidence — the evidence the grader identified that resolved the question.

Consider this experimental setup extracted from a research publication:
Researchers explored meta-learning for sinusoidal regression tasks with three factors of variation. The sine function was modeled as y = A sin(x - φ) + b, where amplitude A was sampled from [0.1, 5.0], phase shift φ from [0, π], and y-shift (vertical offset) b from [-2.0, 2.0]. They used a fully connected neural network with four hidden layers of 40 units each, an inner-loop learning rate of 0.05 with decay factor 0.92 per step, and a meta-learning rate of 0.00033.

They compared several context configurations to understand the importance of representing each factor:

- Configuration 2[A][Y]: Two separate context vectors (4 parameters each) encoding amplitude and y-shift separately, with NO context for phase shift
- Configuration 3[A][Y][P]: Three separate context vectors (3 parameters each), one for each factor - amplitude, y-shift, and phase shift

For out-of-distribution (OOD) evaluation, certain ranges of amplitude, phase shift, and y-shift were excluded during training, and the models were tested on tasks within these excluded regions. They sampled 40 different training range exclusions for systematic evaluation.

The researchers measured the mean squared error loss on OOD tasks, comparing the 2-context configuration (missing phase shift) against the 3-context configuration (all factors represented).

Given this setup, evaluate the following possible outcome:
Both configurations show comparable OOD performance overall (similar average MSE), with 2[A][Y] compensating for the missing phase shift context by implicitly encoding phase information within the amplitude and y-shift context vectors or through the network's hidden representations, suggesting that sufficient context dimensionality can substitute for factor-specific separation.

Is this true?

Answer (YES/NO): NO